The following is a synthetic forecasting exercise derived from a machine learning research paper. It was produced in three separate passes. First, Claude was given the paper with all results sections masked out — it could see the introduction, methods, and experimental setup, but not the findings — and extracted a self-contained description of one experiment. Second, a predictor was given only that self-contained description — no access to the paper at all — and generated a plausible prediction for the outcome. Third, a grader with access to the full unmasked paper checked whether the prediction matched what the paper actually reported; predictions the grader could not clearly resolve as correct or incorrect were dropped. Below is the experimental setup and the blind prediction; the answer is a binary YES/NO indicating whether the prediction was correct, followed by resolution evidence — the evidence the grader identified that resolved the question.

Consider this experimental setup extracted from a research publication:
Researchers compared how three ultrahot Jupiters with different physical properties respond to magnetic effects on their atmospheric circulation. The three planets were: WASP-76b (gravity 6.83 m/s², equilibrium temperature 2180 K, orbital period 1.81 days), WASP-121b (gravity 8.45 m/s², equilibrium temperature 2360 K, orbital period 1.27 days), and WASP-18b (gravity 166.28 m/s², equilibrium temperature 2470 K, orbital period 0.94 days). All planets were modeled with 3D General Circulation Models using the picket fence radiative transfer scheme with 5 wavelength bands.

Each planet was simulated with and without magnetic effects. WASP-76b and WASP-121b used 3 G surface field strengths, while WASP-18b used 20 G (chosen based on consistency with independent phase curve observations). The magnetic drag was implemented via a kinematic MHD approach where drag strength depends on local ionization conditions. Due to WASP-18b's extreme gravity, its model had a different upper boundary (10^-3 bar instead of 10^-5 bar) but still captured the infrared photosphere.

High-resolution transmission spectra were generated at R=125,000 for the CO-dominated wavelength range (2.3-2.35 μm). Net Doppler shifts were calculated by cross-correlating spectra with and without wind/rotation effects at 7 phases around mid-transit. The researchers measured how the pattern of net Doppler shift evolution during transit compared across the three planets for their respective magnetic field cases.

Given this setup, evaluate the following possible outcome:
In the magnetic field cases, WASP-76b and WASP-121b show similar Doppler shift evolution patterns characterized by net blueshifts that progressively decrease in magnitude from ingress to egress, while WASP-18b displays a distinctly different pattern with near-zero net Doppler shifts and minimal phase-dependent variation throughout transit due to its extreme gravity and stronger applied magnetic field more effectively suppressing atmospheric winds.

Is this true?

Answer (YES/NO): NO